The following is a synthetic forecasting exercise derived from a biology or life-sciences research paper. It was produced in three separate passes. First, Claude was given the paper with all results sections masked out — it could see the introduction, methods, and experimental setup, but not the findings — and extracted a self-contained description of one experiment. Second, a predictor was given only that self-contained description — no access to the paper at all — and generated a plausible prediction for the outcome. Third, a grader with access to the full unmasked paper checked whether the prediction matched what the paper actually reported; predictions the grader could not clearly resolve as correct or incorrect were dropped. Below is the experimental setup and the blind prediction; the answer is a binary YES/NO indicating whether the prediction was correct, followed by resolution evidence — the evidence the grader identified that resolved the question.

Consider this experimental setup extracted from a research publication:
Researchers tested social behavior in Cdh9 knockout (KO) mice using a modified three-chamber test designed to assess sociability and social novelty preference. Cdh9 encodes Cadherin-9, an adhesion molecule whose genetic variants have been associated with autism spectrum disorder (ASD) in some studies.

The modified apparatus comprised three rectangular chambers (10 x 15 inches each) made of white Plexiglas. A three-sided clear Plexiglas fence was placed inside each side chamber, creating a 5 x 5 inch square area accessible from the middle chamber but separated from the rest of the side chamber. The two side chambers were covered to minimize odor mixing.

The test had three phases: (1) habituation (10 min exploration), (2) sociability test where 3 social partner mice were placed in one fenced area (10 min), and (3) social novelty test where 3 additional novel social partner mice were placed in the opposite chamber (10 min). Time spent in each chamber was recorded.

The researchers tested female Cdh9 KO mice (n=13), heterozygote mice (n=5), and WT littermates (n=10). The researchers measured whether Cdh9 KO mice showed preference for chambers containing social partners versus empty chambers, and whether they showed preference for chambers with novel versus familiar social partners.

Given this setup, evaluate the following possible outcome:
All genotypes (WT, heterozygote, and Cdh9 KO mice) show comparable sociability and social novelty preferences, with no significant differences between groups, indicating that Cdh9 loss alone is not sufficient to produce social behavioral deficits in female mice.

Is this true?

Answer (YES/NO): YES